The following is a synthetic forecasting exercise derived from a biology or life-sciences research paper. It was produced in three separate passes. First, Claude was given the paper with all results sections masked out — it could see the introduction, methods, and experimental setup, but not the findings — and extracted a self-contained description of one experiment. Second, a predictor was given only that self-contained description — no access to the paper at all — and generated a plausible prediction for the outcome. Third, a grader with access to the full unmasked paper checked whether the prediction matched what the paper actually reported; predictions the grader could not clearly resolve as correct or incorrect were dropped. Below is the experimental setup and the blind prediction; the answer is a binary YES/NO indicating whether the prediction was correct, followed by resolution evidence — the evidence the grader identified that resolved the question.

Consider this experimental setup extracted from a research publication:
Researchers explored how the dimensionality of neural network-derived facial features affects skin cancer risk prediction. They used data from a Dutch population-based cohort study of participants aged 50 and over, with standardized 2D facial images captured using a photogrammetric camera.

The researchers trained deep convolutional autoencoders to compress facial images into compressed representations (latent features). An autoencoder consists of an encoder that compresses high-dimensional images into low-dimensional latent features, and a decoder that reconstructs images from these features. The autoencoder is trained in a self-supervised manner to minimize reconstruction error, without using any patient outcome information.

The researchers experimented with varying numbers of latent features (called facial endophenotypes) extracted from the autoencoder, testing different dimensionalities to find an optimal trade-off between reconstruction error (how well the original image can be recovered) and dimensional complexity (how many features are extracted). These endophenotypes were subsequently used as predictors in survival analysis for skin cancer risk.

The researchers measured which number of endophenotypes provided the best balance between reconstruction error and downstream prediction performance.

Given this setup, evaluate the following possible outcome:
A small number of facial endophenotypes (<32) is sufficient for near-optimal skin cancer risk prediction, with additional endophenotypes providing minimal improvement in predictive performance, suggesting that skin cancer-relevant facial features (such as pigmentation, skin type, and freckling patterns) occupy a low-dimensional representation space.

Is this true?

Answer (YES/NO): NO